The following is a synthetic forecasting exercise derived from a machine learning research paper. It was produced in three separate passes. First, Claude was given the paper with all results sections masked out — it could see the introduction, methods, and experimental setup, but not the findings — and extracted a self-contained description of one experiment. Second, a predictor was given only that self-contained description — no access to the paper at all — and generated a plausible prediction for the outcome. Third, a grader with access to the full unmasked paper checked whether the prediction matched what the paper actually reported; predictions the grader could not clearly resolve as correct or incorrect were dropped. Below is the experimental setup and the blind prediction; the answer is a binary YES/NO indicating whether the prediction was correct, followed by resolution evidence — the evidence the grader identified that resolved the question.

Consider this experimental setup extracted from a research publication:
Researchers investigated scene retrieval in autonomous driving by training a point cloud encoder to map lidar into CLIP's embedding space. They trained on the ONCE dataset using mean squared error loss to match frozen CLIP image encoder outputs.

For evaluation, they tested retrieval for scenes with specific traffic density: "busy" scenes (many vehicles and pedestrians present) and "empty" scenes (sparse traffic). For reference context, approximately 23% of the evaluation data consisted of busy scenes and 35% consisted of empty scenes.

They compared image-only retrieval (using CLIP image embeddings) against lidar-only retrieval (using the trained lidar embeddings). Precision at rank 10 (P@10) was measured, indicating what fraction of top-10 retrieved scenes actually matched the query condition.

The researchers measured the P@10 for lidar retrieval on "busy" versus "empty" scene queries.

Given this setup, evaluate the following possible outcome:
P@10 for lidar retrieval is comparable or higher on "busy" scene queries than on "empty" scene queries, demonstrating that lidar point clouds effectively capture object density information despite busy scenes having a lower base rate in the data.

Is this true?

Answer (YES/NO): YES